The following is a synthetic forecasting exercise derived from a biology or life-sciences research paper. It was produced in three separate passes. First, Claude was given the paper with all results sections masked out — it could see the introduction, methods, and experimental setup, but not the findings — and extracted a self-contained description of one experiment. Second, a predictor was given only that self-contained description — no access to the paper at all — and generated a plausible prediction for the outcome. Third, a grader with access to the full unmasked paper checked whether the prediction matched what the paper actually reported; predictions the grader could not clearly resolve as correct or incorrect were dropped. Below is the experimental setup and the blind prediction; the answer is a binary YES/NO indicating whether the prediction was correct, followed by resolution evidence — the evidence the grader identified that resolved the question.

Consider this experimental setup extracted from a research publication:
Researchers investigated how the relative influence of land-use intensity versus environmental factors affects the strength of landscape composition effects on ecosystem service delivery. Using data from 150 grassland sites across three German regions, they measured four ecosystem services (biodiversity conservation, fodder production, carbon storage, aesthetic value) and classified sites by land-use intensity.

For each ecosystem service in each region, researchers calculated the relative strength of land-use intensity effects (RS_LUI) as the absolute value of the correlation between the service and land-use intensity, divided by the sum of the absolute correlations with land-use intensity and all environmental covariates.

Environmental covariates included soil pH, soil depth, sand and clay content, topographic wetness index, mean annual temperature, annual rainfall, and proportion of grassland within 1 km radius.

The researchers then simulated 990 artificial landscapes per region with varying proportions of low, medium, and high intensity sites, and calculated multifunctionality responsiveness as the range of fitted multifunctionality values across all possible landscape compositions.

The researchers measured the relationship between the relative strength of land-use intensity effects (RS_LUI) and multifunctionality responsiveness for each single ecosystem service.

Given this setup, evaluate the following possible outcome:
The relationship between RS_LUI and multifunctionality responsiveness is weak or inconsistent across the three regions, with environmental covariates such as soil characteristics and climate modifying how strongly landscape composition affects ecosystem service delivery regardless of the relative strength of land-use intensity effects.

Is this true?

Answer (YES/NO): NO